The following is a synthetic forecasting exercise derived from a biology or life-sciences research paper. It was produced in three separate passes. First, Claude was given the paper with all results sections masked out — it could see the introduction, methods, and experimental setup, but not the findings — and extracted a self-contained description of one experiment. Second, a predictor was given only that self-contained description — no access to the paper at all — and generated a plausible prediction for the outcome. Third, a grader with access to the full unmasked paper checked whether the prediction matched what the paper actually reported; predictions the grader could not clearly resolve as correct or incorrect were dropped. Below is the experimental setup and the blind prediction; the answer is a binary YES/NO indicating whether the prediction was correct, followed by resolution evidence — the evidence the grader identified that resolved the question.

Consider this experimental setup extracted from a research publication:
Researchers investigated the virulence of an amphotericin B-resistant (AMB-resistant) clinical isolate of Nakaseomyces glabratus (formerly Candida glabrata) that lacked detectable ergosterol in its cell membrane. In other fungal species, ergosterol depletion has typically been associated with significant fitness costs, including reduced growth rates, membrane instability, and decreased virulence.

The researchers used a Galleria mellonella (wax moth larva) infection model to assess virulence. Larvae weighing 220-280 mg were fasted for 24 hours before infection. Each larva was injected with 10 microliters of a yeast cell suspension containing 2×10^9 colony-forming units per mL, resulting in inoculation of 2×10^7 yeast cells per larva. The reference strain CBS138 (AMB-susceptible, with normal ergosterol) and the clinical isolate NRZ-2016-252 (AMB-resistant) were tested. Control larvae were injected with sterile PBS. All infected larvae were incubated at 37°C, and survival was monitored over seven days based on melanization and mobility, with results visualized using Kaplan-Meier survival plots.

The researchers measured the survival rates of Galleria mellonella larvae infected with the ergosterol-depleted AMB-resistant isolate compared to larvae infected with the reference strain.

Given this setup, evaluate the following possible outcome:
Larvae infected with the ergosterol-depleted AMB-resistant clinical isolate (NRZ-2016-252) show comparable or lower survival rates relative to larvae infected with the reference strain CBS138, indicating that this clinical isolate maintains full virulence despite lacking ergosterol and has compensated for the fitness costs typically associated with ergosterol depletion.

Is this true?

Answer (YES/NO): YES